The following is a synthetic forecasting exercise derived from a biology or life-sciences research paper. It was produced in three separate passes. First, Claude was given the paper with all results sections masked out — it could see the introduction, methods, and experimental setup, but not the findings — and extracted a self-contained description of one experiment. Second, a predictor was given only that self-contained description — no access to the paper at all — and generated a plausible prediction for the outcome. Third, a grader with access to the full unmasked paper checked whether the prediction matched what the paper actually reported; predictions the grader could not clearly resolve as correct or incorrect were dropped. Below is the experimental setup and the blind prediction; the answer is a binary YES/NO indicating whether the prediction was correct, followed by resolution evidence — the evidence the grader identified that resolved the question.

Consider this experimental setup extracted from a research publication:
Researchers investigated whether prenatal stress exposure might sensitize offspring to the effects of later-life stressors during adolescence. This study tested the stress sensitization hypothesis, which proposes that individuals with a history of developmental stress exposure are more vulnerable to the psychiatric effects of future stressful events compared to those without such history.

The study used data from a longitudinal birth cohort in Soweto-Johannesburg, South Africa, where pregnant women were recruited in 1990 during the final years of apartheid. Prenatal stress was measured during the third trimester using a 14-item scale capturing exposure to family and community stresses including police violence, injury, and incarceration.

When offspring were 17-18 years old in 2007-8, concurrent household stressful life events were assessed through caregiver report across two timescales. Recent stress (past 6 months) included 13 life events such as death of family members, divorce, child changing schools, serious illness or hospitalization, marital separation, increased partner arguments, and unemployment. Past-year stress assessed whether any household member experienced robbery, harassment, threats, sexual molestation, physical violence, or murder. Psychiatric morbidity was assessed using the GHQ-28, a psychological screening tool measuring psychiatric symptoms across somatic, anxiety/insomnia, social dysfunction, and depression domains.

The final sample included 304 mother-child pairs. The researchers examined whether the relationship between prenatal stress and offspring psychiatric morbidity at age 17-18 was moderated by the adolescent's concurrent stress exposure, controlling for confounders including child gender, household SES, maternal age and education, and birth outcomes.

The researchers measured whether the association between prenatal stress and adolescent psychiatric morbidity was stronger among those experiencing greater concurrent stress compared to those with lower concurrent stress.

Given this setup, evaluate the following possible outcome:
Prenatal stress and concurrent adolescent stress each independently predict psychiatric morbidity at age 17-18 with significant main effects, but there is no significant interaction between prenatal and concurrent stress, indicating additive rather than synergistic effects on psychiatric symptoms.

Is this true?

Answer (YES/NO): NO